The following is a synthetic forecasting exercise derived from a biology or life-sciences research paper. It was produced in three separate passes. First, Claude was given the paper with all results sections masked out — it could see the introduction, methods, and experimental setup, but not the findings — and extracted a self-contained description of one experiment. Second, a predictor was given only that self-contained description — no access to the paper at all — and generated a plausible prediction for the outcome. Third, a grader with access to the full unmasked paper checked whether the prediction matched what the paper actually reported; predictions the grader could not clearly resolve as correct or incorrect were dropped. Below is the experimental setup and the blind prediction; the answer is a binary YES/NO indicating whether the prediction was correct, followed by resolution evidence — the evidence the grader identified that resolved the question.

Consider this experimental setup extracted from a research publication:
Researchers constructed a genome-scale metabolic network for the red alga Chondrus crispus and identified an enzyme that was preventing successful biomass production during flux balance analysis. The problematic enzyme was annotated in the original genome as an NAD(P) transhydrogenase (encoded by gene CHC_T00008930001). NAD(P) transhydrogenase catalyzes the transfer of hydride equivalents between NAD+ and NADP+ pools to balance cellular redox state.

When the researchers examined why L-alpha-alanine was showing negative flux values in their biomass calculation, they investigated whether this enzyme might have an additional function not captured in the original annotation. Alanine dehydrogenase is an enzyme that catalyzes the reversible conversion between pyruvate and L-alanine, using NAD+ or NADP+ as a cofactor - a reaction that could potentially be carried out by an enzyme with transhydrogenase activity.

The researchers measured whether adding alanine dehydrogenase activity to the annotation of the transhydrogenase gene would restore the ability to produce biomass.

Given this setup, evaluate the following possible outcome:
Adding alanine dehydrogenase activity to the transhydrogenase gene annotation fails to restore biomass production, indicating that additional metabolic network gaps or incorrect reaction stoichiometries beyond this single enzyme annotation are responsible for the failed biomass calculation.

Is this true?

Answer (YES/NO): NO